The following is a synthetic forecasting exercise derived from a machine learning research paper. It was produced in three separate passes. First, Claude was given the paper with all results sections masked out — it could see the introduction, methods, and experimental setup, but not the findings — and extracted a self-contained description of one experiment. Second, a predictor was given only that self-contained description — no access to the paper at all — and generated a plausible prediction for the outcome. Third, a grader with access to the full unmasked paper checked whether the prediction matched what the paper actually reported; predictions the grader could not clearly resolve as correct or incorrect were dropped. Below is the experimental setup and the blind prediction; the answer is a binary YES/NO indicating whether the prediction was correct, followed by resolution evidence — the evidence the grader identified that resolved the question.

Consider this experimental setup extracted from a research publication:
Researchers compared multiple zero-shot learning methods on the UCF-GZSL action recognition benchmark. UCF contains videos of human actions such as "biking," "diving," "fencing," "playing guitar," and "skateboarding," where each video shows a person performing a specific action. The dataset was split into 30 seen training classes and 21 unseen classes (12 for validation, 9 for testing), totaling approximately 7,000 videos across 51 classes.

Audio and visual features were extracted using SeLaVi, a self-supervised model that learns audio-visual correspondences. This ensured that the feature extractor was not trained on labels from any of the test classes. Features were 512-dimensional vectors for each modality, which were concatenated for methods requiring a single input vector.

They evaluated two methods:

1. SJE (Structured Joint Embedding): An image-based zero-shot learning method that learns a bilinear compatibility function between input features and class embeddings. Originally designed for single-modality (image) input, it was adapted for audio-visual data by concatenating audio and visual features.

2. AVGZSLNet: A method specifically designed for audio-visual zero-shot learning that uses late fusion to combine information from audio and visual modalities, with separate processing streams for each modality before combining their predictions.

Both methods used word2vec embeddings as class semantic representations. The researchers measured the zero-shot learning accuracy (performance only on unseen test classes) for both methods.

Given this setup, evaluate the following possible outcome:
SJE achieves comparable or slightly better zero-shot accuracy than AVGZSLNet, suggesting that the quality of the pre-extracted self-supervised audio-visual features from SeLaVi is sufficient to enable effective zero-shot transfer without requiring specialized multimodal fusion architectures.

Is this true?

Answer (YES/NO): NO